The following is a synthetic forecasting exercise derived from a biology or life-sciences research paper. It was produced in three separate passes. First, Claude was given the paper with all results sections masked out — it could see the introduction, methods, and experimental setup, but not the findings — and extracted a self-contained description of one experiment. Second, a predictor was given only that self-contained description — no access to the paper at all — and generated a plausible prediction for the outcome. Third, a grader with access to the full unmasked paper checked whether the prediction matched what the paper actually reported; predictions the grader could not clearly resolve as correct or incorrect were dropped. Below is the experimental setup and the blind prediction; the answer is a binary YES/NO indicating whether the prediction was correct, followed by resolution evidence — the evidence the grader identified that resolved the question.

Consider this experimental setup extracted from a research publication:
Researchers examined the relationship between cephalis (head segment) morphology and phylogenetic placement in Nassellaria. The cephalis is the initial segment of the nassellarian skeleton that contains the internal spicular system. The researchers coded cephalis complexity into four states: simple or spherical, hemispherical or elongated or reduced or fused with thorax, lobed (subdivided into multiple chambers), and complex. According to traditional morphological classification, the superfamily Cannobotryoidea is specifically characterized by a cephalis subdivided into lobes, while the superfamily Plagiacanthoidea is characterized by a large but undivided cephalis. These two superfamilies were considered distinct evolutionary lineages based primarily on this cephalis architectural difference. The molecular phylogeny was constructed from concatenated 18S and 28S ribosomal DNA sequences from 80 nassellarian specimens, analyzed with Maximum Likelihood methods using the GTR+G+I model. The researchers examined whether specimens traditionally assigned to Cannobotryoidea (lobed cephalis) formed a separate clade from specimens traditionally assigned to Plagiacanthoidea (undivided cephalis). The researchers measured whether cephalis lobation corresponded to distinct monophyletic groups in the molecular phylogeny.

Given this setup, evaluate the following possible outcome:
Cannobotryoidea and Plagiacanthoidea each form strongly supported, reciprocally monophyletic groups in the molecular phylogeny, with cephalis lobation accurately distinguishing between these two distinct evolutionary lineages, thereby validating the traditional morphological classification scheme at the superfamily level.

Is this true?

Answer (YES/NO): NO